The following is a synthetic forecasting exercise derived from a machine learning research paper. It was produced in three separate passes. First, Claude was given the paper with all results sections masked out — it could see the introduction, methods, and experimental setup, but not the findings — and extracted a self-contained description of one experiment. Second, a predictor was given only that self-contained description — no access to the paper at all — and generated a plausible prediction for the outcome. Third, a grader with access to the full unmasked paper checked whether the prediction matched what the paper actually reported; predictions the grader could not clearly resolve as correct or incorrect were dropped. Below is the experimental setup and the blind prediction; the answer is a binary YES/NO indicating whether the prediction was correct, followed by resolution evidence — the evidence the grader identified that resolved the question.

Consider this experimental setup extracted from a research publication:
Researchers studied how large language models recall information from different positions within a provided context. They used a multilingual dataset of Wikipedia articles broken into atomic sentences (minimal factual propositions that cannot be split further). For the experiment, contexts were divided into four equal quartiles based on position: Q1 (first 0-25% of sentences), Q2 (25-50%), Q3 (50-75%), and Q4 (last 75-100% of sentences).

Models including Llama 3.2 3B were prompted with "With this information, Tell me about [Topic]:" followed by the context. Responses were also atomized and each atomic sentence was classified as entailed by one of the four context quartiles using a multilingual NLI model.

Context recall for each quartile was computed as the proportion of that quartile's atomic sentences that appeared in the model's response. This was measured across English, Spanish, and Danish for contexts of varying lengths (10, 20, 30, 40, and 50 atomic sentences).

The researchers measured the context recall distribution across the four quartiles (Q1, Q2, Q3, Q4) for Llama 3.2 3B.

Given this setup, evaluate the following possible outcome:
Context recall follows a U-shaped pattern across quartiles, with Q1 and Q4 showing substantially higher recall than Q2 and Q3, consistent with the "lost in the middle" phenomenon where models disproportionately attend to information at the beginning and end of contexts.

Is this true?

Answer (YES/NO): NO